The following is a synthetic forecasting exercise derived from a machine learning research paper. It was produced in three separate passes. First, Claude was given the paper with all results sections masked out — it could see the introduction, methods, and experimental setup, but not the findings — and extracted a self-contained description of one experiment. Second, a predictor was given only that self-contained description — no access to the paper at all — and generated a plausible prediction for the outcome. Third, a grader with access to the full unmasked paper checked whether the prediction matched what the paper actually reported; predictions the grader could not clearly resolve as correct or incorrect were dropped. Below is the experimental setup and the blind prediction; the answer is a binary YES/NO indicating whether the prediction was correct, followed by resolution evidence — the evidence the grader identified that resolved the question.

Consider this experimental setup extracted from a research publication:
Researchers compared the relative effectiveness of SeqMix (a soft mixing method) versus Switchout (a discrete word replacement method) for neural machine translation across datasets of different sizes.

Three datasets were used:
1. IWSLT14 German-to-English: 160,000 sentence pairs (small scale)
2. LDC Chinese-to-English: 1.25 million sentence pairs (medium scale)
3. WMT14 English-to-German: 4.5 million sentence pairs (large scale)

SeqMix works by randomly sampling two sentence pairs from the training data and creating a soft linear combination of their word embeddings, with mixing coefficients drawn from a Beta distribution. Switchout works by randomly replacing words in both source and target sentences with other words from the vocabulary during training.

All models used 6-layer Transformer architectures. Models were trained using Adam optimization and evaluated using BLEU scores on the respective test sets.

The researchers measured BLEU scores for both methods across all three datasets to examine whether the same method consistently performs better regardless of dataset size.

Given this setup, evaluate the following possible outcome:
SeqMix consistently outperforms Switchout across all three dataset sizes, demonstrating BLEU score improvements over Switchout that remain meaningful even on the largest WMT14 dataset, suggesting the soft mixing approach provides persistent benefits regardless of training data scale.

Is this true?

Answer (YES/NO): NO